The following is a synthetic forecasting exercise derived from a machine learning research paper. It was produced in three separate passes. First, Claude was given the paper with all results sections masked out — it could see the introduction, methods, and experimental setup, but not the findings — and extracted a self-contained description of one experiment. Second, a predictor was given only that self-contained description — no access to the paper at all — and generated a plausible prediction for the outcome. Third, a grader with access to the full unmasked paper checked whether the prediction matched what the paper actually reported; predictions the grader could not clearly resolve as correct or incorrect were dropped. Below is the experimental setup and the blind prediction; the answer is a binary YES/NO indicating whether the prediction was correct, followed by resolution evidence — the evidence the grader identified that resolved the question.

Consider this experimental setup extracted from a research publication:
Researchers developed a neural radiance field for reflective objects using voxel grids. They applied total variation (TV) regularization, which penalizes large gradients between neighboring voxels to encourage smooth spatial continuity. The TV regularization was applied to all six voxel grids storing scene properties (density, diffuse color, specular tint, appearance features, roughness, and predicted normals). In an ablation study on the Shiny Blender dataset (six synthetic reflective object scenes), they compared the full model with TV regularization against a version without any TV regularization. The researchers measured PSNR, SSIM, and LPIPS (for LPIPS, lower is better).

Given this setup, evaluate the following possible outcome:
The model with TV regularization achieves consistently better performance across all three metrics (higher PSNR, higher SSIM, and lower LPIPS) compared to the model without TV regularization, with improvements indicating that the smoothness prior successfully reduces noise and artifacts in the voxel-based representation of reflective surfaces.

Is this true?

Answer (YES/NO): YES